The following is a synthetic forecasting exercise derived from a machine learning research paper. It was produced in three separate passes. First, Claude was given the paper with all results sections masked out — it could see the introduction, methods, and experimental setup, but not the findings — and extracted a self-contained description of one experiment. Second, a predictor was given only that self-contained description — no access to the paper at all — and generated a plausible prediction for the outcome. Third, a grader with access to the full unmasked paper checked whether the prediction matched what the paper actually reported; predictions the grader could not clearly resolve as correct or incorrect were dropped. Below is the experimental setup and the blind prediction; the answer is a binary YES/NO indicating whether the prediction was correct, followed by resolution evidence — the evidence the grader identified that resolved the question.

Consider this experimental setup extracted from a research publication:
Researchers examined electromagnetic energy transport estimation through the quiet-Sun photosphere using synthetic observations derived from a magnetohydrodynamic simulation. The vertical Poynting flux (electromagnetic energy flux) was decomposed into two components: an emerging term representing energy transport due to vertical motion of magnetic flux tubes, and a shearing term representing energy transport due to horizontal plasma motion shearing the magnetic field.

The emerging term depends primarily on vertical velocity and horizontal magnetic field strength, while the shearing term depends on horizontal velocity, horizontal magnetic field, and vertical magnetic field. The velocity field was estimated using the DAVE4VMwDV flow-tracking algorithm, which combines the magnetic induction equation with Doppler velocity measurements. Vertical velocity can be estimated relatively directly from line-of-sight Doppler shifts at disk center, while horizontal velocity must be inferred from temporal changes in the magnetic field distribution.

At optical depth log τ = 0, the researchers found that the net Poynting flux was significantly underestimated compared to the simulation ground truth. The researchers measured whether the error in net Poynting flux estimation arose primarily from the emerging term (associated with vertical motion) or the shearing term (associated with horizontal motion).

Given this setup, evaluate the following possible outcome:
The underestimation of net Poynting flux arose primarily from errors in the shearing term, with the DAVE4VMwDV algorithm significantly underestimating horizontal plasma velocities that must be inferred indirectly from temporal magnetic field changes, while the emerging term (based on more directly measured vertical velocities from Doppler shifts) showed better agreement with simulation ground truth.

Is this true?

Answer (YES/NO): YES